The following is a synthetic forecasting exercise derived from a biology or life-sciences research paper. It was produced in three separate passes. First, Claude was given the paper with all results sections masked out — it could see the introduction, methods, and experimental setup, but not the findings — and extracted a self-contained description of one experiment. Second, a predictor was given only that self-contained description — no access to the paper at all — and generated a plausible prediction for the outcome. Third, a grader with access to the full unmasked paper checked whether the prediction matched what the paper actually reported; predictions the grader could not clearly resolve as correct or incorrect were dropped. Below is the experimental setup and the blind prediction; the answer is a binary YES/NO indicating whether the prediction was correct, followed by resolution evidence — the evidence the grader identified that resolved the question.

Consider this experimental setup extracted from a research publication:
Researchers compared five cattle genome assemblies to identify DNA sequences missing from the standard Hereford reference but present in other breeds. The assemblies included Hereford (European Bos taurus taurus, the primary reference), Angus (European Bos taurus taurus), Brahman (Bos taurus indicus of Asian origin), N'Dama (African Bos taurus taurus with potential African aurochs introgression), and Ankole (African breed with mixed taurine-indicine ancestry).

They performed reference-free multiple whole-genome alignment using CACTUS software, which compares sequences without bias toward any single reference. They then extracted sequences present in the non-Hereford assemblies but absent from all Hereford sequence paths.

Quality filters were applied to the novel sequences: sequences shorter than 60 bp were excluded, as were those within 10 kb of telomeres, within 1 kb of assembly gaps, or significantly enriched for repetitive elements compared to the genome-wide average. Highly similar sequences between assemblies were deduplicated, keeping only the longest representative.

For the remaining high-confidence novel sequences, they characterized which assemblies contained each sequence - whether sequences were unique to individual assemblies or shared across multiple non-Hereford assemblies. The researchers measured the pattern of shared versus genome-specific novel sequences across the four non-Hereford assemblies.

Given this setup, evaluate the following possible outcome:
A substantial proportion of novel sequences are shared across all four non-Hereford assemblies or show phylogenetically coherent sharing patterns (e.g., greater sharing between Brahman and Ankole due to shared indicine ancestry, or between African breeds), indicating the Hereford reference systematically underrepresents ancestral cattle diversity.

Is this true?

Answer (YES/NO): YES